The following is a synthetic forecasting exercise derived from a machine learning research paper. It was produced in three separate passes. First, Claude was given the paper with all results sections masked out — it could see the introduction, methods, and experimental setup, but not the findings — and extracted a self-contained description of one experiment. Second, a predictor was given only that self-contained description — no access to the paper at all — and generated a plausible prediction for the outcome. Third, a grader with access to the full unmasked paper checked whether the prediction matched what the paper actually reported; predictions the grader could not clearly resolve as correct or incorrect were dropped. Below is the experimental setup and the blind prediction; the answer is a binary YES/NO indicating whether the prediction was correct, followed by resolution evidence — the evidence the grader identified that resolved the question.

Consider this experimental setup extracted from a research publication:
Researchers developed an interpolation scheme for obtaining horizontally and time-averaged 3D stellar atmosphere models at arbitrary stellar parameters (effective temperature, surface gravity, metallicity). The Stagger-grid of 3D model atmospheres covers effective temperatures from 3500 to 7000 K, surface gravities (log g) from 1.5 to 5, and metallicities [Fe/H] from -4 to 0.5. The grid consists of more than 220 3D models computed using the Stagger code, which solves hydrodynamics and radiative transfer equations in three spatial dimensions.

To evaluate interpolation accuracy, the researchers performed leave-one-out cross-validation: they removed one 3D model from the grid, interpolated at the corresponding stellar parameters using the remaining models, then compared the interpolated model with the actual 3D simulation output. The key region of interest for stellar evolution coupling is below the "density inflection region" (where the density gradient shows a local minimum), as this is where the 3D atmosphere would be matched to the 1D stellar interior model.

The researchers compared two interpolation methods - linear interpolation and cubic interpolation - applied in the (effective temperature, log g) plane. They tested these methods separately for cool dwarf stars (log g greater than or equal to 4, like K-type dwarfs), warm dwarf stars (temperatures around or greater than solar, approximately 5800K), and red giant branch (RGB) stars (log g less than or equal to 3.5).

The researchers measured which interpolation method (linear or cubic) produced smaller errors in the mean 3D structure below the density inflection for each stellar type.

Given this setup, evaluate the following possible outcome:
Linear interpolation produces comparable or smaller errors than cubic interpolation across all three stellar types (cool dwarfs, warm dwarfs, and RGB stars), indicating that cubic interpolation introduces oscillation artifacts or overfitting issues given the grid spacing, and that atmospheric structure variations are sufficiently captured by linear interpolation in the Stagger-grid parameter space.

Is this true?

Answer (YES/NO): NO